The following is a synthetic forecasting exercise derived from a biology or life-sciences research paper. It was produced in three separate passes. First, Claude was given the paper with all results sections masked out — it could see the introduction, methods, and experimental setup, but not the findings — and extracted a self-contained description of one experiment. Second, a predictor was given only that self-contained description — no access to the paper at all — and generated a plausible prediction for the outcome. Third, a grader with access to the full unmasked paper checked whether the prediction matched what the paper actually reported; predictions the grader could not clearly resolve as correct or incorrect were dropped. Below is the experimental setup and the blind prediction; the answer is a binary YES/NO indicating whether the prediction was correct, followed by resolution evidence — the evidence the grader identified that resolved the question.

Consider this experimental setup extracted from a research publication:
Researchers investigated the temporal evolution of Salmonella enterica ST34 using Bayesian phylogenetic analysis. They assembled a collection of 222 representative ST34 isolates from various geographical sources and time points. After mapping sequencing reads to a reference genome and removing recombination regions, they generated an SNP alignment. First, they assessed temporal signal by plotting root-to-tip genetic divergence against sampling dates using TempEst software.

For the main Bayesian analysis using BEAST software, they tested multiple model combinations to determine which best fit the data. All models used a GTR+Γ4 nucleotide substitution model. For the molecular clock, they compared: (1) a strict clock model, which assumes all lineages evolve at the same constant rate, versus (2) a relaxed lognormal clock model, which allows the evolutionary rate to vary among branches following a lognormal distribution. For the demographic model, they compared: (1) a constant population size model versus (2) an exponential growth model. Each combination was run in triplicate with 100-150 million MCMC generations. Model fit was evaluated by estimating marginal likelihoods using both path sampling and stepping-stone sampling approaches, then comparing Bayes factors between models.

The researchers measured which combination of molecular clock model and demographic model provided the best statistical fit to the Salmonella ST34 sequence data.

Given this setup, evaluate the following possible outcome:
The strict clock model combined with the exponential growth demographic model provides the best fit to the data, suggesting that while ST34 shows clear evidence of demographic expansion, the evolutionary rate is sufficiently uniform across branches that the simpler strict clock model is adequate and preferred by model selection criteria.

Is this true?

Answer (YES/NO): NO